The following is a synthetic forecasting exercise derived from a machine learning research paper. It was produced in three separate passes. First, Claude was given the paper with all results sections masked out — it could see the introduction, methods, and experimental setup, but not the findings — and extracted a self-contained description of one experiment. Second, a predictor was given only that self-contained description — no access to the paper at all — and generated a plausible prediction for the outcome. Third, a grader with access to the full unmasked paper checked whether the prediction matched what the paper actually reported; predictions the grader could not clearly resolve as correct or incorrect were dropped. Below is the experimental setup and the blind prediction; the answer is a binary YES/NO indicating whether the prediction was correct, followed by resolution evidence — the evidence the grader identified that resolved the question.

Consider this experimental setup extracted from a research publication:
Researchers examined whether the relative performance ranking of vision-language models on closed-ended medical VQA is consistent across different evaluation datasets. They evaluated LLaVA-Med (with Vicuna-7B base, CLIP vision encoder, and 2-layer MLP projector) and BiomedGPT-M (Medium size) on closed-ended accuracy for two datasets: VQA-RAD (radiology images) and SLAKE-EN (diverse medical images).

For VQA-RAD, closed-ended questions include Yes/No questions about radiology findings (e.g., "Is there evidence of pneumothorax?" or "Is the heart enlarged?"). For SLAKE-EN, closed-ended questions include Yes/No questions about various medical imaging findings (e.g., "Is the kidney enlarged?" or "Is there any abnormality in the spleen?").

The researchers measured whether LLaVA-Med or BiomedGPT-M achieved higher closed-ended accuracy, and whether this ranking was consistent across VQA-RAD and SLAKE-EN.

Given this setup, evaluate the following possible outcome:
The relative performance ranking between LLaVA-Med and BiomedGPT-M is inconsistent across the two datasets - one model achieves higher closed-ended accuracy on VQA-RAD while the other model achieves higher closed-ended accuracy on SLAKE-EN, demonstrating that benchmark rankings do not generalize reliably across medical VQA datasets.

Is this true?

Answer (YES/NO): YES